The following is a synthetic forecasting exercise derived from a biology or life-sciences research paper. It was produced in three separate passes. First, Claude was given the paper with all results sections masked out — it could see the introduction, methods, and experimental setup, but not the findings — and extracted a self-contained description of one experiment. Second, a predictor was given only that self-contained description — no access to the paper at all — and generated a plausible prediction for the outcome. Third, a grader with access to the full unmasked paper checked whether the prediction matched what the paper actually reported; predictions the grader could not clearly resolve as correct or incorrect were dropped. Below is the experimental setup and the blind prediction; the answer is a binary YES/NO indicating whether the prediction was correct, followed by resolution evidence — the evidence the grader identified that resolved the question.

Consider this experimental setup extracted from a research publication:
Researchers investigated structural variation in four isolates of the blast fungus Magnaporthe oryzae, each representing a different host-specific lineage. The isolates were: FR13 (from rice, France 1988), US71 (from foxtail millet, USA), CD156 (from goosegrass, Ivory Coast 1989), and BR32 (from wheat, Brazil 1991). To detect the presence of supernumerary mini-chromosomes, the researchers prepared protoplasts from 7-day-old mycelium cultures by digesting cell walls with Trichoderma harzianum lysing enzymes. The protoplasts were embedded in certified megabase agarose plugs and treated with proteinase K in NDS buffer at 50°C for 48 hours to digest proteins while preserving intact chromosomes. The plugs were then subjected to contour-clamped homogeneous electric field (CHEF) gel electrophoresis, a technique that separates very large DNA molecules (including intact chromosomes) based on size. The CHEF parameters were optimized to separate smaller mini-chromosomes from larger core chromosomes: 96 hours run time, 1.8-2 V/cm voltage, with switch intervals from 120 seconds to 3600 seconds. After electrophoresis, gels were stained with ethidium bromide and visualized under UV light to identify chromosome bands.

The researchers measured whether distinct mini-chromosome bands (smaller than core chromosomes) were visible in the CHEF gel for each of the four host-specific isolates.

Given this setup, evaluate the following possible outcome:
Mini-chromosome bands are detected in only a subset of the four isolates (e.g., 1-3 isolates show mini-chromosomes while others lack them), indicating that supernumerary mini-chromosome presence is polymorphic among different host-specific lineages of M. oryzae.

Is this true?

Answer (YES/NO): YES